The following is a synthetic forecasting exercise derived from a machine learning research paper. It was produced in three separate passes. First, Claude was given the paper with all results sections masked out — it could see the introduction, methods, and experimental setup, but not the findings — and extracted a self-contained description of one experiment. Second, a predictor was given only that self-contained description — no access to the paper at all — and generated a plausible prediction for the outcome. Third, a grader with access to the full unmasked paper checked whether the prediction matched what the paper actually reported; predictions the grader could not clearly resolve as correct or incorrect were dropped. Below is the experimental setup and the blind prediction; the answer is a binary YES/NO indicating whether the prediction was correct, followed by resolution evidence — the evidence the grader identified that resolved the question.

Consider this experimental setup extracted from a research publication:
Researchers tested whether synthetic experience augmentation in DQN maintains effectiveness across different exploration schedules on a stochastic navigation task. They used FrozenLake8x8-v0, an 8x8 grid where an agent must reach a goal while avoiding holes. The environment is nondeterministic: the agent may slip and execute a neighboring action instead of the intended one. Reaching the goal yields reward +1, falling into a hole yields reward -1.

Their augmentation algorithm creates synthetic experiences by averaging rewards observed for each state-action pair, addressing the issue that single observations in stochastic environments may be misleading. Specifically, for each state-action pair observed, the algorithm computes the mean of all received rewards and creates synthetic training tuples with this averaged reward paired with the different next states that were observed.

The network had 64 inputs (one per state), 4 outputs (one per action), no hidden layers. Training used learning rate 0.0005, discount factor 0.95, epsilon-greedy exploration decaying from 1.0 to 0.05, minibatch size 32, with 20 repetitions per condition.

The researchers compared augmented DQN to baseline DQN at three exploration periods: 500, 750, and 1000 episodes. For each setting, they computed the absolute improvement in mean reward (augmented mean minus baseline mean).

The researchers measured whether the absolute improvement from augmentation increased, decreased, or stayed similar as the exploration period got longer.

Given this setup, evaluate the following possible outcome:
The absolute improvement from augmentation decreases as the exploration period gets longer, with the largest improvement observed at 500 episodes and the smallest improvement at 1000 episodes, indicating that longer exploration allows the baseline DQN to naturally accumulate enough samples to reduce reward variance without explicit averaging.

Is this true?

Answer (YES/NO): YES